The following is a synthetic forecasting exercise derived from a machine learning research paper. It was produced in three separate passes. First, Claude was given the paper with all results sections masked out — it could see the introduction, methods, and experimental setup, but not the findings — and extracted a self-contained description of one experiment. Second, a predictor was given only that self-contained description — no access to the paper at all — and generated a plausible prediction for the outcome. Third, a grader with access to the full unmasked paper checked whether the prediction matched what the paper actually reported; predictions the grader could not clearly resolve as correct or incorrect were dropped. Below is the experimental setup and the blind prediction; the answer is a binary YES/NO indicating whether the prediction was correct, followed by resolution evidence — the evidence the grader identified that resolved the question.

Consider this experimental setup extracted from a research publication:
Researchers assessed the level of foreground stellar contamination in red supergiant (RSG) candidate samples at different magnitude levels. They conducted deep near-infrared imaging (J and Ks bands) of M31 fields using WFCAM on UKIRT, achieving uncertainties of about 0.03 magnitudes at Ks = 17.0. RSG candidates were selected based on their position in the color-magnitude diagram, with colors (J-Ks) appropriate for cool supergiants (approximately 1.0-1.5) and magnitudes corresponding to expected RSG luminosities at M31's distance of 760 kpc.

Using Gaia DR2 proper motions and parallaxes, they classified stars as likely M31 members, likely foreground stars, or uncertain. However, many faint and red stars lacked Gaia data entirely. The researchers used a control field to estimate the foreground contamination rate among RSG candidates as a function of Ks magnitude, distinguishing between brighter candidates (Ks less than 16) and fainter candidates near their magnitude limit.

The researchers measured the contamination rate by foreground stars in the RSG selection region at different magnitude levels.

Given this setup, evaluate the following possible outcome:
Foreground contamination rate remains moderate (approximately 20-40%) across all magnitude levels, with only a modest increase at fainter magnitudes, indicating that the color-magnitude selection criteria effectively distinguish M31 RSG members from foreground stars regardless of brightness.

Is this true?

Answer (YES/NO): NO